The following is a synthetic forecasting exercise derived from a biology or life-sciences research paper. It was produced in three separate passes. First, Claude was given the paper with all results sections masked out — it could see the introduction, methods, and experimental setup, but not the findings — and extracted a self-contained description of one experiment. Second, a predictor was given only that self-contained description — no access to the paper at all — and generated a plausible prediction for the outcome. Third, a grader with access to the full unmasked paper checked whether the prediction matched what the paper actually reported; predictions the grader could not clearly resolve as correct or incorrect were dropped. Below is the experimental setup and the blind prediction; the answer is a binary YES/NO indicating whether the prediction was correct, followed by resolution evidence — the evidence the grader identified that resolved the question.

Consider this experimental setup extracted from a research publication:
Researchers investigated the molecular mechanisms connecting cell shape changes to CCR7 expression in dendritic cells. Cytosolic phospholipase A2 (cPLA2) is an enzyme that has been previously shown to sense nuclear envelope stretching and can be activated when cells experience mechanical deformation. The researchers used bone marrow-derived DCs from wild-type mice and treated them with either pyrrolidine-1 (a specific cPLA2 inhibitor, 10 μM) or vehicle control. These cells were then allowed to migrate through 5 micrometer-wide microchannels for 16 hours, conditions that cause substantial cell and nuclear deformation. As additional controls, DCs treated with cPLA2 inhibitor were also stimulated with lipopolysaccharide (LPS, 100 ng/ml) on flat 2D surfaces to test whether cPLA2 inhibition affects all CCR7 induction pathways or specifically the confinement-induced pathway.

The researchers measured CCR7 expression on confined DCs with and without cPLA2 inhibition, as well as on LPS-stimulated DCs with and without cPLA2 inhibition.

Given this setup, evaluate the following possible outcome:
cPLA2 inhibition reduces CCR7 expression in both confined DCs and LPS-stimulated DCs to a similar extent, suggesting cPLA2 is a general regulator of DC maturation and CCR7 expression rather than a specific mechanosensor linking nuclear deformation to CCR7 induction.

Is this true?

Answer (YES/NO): NO